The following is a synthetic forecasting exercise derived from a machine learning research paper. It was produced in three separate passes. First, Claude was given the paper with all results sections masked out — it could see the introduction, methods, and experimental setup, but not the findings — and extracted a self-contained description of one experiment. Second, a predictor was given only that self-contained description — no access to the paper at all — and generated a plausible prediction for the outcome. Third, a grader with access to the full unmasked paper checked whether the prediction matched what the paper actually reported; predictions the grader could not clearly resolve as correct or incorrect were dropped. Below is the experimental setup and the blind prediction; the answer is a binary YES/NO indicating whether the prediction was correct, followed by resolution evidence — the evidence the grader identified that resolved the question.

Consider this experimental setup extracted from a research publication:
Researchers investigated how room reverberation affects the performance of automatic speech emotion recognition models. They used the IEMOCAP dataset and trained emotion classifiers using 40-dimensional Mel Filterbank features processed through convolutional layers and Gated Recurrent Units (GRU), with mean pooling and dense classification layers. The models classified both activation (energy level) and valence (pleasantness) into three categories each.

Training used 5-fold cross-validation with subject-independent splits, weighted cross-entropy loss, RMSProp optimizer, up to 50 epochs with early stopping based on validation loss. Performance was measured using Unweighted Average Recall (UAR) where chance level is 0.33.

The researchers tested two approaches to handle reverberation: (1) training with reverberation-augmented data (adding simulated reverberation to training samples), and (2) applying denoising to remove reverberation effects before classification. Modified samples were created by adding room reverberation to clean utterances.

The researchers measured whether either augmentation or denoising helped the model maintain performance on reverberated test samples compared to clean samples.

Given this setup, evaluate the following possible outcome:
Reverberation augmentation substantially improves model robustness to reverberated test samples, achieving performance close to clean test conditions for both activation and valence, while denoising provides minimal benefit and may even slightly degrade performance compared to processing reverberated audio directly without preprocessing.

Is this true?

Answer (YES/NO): NO